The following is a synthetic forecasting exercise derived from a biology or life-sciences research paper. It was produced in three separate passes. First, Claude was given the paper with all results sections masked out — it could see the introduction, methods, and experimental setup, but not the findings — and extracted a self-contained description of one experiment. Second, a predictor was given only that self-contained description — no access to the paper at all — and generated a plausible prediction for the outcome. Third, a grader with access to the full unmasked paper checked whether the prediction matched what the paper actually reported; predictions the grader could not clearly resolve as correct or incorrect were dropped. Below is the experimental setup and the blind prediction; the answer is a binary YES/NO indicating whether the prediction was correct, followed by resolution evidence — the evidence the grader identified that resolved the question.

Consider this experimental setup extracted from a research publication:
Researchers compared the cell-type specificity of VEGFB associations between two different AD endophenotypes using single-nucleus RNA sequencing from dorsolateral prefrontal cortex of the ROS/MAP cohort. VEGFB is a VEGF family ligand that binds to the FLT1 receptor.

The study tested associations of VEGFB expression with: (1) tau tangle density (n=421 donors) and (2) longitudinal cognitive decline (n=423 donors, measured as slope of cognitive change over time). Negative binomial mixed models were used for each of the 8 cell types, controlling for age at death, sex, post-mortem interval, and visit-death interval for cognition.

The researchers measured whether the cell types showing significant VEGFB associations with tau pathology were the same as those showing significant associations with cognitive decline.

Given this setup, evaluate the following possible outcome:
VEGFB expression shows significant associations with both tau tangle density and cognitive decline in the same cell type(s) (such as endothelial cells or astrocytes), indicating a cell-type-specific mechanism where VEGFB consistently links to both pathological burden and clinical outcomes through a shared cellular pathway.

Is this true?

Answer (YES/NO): NO